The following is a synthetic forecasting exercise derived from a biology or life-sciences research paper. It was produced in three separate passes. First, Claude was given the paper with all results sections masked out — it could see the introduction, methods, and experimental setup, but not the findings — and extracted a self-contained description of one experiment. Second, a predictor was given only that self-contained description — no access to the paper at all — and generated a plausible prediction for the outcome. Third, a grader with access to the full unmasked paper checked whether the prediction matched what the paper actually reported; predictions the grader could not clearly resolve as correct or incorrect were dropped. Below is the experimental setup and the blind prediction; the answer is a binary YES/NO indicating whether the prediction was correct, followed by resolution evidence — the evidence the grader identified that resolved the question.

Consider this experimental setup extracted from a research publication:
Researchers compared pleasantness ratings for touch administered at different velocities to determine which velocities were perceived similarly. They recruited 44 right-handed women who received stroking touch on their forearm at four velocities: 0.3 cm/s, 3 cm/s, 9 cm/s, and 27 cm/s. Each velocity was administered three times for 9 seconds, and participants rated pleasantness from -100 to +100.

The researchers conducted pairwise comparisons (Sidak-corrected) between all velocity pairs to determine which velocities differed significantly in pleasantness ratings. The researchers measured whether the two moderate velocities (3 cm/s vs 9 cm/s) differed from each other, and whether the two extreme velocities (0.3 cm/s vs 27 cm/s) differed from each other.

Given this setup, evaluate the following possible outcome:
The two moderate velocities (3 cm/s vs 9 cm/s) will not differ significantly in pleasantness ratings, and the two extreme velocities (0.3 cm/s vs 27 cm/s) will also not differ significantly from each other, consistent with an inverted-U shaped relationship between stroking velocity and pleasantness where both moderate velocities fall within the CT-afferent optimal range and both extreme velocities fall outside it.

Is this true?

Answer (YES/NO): YES